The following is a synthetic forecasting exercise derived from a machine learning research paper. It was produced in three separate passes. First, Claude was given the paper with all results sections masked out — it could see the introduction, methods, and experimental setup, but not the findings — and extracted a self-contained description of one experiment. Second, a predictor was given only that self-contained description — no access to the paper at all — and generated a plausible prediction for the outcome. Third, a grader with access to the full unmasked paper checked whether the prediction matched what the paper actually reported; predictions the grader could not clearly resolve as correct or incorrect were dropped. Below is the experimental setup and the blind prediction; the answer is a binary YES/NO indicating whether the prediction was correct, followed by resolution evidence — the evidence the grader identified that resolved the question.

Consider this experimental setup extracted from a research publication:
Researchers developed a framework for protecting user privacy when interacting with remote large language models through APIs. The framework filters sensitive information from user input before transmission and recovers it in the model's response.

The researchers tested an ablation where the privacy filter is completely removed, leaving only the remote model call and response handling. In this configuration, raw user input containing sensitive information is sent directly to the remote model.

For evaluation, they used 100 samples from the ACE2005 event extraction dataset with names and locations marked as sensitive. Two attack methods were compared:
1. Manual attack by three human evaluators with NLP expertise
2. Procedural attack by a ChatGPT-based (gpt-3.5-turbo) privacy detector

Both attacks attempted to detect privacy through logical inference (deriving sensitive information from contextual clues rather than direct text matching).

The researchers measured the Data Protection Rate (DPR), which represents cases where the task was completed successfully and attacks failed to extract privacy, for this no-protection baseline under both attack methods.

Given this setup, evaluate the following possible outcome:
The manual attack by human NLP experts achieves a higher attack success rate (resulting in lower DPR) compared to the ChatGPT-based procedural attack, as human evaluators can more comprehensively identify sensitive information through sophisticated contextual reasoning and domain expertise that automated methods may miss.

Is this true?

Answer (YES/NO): YES